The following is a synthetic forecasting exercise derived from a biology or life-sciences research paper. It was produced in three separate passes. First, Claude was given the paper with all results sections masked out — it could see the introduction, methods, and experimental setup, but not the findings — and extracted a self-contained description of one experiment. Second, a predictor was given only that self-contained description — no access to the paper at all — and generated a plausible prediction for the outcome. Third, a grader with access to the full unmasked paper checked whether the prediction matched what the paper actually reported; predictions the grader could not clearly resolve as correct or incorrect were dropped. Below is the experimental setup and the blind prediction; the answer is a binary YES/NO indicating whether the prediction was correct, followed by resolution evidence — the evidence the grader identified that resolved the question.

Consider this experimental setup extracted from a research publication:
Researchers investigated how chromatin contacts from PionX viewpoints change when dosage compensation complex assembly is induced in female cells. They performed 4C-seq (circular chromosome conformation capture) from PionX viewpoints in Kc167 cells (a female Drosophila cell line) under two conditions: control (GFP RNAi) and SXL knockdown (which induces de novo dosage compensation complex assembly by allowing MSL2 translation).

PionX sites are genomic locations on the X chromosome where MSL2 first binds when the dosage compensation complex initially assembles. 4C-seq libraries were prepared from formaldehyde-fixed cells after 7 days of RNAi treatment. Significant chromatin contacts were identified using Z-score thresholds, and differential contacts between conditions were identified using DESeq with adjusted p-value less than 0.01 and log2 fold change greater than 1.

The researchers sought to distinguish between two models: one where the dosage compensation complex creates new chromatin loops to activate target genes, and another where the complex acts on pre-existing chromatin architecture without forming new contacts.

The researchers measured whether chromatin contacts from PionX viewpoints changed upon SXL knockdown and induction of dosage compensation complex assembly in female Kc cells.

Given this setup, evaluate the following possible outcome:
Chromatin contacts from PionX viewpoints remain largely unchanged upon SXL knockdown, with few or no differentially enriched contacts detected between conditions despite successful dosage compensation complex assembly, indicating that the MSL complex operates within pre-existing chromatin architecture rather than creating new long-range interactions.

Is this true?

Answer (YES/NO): YES